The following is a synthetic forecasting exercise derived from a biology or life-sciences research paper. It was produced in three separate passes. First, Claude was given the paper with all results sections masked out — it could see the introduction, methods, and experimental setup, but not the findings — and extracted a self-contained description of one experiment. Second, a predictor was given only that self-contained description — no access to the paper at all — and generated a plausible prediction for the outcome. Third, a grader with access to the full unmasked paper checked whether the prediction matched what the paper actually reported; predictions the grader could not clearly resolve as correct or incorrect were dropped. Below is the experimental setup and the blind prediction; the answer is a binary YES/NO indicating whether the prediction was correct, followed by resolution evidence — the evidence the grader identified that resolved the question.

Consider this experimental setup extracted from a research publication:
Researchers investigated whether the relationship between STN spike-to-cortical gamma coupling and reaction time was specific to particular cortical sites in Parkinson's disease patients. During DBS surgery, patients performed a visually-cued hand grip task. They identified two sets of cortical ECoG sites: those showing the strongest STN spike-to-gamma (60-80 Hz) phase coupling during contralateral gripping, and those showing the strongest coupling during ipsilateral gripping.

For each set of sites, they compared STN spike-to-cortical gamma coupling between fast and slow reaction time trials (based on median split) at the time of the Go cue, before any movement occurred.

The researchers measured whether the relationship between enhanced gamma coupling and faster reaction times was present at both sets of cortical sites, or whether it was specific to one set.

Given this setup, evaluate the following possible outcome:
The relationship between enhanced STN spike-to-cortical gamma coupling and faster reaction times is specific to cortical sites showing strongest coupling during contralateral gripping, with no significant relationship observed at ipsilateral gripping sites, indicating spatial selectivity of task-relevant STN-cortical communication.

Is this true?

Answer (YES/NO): YES